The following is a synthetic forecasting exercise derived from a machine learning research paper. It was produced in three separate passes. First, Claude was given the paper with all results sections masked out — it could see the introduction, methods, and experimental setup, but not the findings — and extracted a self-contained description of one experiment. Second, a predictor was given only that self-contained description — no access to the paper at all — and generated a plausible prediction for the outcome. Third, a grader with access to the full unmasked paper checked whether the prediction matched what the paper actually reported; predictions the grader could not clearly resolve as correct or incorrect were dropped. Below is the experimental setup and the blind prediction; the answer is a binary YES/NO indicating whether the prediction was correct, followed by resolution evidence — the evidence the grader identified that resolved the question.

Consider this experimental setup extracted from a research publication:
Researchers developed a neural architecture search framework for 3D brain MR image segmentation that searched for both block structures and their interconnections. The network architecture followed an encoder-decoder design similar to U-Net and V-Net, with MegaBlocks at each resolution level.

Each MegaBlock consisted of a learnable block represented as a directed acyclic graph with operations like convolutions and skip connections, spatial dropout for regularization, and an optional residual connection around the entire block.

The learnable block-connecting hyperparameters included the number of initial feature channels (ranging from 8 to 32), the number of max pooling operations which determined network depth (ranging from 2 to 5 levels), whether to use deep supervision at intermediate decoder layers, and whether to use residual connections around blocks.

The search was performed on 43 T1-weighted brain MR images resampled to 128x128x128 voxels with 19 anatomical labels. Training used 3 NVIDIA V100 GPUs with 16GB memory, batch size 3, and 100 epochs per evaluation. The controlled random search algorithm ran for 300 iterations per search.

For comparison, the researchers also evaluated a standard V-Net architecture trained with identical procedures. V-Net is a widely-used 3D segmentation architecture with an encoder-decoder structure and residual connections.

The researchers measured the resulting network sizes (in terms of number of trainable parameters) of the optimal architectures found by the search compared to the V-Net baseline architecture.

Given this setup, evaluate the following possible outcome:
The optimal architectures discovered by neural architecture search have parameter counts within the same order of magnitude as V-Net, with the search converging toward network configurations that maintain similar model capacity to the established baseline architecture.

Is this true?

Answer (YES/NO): NO